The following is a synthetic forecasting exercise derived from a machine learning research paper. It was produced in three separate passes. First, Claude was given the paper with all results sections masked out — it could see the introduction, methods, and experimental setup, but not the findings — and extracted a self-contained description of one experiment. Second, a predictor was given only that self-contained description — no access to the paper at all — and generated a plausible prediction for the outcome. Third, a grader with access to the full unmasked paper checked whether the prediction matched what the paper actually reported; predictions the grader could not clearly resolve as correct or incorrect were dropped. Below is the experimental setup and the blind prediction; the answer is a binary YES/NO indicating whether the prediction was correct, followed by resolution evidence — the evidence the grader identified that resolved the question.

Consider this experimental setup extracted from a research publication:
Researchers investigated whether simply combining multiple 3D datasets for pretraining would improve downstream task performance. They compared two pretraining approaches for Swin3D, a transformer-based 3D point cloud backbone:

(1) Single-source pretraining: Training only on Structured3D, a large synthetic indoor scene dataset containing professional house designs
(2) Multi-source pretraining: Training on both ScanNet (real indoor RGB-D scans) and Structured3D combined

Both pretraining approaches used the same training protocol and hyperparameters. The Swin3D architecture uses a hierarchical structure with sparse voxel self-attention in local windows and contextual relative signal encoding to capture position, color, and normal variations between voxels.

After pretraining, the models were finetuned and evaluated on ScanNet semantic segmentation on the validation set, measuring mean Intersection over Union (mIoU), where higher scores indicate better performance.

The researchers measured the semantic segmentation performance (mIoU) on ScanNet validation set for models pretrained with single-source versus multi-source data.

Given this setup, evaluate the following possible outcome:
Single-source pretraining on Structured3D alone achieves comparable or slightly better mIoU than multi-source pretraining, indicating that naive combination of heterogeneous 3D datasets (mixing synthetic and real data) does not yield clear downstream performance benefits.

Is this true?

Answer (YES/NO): YES